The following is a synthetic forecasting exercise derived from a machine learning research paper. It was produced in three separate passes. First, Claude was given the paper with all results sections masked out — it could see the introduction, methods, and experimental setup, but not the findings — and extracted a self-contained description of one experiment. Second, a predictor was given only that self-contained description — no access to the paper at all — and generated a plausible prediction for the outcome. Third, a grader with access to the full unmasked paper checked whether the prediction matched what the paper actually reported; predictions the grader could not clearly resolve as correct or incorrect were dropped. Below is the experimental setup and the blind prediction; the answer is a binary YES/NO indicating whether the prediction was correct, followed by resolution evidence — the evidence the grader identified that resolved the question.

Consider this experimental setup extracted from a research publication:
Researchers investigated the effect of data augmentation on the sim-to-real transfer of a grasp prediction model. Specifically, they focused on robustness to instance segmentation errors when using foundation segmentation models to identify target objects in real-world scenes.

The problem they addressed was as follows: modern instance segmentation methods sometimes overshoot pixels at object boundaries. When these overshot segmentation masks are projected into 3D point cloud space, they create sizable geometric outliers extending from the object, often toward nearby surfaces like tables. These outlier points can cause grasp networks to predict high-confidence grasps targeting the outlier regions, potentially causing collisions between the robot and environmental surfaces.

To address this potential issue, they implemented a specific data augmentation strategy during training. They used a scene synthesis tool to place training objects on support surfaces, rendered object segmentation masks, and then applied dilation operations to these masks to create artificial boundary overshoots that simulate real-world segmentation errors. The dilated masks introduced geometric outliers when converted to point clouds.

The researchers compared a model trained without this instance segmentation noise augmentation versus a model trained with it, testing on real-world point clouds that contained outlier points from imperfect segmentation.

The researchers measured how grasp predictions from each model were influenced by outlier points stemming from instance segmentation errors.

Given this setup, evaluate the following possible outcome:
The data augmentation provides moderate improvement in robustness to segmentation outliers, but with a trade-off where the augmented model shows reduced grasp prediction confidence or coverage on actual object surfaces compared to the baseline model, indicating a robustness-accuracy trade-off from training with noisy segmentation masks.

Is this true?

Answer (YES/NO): NO